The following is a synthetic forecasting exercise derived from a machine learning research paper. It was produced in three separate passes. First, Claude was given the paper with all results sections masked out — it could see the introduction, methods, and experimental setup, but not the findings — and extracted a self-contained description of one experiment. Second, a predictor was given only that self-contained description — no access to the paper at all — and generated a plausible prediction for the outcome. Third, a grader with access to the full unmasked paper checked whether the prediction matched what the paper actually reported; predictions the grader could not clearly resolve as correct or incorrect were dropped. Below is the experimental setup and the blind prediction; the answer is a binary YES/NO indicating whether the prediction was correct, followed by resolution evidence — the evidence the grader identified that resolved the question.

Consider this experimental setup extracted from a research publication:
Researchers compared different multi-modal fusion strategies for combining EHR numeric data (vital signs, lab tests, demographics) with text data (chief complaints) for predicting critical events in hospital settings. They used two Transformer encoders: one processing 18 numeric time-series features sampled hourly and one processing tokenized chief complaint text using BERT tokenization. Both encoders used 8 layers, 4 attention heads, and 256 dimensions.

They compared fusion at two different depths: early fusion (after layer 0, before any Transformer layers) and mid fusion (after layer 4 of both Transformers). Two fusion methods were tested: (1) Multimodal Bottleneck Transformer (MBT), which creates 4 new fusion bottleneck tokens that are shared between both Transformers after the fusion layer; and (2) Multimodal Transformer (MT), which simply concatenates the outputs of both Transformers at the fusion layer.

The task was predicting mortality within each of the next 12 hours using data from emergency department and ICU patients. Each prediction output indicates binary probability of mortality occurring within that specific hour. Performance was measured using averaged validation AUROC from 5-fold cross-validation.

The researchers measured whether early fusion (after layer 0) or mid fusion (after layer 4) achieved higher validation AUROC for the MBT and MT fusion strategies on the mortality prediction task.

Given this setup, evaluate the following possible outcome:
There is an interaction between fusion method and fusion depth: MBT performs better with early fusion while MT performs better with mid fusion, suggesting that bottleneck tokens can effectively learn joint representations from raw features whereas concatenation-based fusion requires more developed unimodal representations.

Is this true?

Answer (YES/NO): NO